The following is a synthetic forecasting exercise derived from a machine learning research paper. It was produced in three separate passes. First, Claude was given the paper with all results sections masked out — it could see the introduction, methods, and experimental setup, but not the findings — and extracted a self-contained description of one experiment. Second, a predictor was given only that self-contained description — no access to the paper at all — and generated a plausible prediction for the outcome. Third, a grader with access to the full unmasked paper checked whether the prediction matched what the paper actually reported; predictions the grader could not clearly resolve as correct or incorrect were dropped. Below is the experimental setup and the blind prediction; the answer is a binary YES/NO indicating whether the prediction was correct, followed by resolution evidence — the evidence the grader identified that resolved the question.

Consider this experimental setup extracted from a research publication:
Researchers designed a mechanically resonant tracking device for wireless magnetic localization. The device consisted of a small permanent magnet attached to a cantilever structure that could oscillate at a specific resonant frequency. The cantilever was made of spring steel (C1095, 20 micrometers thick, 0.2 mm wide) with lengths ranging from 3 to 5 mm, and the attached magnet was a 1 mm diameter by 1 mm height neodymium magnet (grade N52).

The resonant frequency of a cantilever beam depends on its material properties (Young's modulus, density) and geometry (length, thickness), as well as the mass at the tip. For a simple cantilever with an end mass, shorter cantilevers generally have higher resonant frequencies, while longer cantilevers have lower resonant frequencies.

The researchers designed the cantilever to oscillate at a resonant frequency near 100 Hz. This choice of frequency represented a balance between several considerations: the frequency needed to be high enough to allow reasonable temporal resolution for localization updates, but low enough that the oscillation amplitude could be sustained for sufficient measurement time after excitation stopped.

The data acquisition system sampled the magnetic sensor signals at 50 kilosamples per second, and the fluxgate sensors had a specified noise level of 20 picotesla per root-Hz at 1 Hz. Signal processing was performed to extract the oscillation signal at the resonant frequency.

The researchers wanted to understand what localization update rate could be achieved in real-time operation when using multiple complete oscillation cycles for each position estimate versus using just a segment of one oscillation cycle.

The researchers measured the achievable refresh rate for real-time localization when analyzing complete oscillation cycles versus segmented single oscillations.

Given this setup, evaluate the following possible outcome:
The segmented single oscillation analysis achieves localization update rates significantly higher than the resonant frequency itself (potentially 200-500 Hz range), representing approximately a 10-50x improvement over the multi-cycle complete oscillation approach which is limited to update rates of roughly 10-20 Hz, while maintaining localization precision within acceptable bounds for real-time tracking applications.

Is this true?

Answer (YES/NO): NO